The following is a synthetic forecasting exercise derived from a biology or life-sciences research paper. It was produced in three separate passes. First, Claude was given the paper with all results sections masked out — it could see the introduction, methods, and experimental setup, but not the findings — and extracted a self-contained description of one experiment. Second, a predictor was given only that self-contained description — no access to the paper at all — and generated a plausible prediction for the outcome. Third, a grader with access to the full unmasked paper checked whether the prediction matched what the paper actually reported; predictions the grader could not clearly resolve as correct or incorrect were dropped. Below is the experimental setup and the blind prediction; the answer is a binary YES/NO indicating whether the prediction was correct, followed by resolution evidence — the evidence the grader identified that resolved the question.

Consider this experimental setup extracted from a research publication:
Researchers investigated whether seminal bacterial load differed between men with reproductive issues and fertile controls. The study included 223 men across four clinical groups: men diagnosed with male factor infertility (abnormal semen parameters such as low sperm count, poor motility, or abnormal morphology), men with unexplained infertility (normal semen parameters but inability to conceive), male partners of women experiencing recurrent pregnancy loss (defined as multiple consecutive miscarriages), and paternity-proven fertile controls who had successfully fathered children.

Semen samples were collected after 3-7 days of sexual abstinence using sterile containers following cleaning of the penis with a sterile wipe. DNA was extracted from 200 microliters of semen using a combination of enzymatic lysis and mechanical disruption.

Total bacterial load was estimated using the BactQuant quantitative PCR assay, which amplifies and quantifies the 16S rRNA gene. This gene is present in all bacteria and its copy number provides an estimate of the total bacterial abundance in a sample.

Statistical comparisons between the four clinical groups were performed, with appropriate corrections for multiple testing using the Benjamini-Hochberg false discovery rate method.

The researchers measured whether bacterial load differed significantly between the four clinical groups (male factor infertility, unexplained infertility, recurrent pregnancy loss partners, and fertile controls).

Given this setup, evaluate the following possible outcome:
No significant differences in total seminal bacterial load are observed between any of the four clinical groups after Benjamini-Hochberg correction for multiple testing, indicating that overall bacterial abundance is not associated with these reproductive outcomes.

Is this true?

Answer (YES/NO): YES